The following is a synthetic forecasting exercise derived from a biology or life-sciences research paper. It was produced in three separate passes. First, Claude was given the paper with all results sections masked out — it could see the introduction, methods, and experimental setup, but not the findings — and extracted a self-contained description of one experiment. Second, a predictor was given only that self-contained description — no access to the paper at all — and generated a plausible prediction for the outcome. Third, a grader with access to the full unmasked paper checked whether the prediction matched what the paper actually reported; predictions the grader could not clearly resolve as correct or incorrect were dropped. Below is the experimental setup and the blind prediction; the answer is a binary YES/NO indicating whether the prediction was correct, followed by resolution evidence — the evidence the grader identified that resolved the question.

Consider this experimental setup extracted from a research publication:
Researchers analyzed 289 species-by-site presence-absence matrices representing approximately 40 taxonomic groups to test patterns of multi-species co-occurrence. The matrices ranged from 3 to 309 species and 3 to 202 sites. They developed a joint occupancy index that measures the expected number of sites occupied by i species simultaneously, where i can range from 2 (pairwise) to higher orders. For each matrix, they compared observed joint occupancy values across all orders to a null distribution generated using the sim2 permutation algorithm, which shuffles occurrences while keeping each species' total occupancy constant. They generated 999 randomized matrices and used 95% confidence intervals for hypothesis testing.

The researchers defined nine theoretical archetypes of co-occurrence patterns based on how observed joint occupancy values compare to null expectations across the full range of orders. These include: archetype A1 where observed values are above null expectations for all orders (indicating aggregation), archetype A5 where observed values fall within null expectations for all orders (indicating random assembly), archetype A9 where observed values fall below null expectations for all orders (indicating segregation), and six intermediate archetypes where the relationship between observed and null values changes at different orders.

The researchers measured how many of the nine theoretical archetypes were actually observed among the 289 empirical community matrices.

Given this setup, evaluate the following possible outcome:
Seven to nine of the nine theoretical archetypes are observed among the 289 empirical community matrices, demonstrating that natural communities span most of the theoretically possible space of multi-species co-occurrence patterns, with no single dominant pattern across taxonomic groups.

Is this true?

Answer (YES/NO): NO